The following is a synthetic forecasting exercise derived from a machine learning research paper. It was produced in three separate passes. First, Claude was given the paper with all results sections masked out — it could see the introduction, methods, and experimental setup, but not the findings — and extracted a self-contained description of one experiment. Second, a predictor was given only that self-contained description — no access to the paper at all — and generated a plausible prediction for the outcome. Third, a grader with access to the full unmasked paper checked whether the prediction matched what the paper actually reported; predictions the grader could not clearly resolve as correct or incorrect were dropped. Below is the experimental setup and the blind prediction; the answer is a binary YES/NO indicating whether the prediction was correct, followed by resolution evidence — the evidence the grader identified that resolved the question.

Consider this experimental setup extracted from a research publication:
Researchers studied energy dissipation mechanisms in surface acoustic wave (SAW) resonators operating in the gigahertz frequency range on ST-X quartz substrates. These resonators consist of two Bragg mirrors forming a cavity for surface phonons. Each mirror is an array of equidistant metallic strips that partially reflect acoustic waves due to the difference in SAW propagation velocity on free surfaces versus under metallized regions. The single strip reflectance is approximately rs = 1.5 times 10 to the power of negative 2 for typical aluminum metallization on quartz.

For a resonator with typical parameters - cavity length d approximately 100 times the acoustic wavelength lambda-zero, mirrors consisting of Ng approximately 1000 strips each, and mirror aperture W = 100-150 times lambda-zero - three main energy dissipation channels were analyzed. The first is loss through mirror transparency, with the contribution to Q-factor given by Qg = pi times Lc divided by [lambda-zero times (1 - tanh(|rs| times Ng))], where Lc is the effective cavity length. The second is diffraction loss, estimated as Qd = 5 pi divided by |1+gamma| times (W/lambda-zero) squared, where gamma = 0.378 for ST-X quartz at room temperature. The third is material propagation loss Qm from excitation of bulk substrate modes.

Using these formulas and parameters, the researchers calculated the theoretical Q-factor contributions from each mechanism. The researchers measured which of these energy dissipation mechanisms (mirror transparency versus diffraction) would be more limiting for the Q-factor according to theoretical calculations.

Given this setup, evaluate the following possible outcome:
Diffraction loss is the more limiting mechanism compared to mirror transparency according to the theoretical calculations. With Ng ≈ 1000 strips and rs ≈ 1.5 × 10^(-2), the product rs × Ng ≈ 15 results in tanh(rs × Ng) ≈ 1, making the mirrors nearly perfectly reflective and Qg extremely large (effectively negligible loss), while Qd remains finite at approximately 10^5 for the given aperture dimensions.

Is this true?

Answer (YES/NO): YES